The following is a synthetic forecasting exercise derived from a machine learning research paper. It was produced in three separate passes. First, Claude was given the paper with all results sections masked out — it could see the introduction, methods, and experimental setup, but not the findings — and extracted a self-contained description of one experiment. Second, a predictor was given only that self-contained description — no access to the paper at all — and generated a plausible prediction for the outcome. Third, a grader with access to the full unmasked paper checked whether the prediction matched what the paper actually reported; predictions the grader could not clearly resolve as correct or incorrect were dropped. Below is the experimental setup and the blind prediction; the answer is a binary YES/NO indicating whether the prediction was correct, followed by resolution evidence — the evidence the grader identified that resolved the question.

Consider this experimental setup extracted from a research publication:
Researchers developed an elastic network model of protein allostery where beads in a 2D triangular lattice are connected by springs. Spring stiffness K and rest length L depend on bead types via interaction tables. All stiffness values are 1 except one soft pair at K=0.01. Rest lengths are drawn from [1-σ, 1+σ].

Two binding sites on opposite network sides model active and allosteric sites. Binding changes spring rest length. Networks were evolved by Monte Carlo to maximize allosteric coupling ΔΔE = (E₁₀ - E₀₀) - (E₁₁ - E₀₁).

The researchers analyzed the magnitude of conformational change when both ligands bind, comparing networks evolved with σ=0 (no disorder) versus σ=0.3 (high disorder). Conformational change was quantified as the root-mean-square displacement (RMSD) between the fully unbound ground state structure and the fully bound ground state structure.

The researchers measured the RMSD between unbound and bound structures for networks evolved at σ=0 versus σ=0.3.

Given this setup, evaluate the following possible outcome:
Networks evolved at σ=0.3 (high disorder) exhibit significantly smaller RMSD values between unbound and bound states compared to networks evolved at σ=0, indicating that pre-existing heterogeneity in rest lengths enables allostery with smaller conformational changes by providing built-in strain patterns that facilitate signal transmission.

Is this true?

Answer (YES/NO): NO